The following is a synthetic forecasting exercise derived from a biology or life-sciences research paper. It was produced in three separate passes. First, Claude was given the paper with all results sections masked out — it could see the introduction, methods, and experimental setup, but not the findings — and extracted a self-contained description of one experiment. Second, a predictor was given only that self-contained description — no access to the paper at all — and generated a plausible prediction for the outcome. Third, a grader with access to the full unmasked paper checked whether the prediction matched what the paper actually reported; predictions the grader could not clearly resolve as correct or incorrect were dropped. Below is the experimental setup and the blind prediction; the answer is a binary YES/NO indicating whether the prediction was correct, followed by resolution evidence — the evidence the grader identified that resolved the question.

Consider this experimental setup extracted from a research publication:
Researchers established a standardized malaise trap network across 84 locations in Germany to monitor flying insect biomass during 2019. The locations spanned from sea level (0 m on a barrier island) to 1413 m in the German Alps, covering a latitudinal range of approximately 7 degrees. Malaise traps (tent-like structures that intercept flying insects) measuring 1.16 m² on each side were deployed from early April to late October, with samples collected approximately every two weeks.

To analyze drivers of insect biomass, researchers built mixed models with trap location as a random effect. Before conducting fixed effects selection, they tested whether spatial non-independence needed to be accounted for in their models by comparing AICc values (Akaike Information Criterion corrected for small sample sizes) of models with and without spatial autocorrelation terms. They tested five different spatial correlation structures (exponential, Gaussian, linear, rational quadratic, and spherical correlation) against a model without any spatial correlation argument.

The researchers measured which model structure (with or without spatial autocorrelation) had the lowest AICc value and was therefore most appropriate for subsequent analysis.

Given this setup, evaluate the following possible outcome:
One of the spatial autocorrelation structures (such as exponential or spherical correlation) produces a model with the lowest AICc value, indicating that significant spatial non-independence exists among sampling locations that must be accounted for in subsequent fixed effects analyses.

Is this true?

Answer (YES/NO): NO